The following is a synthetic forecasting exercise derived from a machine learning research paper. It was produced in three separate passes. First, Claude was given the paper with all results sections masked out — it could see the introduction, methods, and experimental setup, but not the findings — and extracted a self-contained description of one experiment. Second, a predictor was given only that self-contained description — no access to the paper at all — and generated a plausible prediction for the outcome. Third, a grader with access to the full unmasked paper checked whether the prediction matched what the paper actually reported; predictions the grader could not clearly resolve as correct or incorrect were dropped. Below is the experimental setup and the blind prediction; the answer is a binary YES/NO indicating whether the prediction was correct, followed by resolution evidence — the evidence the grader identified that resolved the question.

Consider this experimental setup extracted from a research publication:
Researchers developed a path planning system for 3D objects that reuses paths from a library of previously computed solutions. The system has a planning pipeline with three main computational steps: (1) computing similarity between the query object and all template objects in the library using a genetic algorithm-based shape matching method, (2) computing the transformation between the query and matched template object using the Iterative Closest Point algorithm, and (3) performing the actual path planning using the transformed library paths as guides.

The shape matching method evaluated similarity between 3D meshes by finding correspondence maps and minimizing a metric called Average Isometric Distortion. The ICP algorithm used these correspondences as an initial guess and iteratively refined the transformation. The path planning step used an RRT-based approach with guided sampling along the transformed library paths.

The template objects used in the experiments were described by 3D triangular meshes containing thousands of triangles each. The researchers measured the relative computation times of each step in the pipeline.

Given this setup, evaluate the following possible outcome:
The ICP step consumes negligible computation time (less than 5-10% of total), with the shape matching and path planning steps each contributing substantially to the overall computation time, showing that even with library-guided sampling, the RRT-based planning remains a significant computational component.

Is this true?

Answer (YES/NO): NO